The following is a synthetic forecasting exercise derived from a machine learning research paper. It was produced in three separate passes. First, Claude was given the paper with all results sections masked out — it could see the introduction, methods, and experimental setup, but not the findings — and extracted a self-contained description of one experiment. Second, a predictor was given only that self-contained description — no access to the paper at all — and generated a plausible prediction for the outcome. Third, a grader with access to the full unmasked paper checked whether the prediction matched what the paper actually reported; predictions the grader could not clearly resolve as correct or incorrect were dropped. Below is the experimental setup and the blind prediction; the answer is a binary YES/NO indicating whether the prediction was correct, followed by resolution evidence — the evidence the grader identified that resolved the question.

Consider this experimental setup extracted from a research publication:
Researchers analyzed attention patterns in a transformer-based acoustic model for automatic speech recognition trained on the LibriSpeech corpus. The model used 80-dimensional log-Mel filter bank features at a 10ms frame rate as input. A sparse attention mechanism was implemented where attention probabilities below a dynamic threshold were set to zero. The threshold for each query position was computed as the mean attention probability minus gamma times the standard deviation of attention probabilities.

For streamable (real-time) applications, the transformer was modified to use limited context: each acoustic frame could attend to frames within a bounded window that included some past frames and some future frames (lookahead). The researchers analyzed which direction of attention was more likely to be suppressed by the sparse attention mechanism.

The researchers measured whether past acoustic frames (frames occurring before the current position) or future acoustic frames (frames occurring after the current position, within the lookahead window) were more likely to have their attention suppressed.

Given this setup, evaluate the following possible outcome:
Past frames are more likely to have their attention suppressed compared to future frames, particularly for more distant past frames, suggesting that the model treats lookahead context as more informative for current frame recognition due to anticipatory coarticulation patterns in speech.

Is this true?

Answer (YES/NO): YES